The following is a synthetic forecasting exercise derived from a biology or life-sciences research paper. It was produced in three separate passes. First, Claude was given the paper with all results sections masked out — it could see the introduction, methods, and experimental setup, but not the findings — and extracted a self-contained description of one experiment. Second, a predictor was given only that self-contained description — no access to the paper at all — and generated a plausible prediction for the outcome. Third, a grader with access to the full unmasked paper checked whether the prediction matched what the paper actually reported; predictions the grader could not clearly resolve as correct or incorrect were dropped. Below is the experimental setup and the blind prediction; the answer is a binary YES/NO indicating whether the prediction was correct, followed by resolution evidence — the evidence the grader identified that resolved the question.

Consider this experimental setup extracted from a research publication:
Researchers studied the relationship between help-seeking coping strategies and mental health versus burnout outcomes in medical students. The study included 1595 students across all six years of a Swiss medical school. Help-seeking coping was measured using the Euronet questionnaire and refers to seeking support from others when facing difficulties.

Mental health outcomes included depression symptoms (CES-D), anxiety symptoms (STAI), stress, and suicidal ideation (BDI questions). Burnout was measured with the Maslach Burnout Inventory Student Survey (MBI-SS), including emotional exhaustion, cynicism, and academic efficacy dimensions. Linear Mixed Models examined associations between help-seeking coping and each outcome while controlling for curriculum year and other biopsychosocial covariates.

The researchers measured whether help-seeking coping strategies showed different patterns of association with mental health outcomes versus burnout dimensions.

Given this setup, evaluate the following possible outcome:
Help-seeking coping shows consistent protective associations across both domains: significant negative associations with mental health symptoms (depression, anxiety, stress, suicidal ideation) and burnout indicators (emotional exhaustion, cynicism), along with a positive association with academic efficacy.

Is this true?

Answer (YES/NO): NO